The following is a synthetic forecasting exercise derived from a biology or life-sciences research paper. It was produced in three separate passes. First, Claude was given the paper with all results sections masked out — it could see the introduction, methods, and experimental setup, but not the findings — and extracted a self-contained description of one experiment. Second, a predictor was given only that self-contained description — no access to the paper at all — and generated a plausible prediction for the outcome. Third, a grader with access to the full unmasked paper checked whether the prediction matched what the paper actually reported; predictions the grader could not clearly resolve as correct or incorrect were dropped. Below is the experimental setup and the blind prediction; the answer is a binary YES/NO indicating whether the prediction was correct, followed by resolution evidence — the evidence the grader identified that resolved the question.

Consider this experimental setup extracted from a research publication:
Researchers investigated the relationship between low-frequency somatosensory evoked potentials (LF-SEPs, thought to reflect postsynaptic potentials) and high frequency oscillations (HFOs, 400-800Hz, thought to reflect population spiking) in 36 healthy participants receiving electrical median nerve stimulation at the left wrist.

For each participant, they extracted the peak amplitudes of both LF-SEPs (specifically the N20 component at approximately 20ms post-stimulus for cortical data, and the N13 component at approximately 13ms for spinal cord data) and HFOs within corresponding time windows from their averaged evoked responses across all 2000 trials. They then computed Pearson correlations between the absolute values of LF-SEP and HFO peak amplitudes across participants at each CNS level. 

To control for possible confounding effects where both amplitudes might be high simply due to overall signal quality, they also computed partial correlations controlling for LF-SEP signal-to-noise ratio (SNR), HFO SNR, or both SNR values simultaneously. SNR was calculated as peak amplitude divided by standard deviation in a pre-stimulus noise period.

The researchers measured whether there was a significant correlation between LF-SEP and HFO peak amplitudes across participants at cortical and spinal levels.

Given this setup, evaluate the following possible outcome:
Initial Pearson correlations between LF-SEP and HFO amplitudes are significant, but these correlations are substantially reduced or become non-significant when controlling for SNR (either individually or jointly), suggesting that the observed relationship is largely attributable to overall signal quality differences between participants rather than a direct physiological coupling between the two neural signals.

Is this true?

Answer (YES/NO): YES